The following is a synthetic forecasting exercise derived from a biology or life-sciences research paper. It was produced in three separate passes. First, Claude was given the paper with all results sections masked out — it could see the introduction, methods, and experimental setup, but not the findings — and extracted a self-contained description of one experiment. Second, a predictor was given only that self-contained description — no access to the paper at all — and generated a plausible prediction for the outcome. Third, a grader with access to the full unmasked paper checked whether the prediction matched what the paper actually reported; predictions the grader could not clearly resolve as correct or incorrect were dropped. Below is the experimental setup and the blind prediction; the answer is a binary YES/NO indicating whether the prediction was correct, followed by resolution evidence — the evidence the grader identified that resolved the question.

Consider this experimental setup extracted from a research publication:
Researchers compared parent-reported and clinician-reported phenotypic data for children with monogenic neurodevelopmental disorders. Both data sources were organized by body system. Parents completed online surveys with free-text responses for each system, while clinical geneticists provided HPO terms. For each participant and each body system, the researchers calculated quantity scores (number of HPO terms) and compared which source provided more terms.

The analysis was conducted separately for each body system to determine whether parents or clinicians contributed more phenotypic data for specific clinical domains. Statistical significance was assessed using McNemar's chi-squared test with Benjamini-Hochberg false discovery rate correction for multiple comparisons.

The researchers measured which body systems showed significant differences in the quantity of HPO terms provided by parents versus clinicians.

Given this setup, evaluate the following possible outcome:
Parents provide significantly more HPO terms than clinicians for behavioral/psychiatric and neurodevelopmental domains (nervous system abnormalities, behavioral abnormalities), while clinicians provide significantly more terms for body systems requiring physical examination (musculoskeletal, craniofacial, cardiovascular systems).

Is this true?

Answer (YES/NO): NO